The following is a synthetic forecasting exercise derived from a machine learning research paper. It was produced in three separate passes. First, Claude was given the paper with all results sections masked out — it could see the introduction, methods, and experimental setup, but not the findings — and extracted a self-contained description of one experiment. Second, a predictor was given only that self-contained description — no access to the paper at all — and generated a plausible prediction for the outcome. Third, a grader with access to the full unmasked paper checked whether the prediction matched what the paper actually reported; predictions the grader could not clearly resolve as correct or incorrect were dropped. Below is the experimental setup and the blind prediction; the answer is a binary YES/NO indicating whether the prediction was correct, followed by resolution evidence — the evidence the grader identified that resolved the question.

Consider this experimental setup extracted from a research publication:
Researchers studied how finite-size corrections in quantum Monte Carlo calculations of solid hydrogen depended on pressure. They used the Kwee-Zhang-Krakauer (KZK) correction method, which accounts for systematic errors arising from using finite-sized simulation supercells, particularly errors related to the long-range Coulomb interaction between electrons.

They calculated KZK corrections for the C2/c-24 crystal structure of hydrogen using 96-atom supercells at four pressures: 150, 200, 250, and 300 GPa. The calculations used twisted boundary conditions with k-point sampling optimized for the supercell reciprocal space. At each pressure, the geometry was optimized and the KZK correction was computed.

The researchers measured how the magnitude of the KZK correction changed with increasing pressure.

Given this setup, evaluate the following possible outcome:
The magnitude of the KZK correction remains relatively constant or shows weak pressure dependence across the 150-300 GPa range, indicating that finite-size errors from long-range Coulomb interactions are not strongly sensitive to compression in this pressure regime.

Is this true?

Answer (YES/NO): NO